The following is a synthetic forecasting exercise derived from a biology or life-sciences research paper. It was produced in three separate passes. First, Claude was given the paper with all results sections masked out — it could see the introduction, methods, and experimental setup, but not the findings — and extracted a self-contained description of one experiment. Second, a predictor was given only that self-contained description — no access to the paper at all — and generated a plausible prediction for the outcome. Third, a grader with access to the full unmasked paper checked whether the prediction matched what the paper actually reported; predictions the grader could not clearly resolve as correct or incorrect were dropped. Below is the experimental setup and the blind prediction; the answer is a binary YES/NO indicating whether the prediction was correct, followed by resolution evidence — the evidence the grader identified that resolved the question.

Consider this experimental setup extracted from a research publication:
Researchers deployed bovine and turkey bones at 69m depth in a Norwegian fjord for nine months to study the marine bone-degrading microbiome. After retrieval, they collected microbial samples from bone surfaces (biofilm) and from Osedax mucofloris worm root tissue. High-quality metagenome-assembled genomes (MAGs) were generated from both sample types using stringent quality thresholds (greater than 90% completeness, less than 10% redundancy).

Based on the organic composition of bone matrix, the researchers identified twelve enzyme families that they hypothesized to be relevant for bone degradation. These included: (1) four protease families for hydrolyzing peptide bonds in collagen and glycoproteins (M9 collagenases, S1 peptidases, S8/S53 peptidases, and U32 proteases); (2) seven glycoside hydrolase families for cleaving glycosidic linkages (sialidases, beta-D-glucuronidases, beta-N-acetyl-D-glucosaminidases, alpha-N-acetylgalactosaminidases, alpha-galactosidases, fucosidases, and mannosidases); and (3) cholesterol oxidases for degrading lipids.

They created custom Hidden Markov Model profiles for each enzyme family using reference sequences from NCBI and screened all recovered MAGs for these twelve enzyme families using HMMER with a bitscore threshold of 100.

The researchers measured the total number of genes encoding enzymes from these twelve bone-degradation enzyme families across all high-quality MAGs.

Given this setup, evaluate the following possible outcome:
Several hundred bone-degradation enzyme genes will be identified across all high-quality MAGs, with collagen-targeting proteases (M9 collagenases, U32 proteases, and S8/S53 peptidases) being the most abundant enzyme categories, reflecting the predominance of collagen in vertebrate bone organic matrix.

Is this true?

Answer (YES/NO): NO